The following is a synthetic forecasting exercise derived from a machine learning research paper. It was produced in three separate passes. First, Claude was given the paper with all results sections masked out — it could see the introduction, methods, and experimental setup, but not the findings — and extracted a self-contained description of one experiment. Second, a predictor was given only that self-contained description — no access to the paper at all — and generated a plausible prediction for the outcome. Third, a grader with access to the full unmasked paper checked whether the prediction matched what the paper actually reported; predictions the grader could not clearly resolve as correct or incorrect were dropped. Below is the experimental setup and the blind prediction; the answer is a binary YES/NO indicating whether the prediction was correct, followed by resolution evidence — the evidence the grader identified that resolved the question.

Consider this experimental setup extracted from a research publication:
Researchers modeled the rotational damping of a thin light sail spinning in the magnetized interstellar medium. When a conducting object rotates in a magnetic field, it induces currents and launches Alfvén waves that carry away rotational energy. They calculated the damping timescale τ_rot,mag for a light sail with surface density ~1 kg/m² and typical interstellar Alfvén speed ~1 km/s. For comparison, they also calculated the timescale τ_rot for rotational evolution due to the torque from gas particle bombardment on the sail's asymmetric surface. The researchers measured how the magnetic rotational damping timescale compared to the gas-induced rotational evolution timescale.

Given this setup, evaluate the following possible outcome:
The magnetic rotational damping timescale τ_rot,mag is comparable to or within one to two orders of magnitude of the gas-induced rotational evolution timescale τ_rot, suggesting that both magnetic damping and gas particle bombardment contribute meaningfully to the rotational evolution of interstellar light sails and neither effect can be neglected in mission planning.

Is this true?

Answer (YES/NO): NO